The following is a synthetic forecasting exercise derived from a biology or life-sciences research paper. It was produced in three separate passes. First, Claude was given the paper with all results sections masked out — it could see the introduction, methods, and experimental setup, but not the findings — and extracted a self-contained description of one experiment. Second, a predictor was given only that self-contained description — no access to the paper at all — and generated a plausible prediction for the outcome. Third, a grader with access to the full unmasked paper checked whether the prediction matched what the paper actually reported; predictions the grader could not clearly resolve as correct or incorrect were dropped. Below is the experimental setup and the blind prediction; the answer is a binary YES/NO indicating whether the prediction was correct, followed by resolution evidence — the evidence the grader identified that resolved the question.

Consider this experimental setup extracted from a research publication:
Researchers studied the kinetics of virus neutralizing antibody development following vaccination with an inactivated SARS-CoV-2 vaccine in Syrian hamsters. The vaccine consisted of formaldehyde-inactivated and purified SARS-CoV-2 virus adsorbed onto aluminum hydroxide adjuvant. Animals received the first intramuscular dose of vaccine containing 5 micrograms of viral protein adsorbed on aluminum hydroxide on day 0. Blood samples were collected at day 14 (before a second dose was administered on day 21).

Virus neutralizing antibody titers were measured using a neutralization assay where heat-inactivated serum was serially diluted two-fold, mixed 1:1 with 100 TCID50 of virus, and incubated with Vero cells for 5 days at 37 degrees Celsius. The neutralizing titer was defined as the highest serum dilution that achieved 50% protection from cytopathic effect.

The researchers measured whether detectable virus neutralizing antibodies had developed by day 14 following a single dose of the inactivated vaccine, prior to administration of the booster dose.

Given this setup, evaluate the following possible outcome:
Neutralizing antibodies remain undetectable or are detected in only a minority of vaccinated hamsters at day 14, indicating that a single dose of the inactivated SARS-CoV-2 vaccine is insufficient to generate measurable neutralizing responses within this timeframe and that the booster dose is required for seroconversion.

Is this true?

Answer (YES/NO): NO